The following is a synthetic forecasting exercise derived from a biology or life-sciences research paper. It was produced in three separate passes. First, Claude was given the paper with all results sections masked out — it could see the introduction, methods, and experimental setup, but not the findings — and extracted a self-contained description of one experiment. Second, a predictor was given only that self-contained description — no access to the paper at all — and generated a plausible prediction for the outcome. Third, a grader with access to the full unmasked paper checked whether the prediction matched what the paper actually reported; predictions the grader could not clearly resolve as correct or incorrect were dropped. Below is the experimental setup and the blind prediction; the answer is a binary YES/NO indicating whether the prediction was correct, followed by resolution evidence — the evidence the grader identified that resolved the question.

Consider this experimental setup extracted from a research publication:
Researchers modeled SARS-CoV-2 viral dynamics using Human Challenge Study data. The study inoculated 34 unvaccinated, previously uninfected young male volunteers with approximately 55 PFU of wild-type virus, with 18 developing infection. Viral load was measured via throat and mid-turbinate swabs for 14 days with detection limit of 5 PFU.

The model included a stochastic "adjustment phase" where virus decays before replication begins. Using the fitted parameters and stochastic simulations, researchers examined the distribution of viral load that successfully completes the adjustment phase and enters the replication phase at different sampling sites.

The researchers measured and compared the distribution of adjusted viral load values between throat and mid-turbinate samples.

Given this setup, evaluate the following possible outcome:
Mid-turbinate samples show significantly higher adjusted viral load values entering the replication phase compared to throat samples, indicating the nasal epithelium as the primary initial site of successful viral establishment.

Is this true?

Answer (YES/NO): NO